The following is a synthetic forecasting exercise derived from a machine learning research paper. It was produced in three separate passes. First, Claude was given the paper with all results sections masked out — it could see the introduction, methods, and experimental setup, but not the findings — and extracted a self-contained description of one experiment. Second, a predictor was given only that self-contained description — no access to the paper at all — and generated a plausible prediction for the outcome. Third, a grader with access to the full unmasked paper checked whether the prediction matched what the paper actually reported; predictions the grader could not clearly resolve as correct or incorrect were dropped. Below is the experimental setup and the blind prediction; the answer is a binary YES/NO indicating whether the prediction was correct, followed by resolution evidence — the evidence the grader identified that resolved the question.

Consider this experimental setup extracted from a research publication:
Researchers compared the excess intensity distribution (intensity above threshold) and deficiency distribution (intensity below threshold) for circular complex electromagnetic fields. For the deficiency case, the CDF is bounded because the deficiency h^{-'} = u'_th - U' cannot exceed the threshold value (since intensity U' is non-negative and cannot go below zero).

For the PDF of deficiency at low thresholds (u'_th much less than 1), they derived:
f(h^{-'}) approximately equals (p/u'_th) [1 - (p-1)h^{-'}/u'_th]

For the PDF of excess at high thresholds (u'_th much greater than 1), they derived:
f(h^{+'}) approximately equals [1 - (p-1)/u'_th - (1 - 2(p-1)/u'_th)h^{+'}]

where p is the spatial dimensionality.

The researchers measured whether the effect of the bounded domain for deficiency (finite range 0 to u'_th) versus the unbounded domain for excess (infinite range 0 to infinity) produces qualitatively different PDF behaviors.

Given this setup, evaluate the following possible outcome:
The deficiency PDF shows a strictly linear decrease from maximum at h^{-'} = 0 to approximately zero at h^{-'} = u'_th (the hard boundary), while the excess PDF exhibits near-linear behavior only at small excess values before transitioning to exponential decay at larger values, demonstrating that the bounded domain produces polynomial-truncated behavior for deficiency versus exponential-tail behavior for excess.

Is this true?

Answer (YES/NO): NO